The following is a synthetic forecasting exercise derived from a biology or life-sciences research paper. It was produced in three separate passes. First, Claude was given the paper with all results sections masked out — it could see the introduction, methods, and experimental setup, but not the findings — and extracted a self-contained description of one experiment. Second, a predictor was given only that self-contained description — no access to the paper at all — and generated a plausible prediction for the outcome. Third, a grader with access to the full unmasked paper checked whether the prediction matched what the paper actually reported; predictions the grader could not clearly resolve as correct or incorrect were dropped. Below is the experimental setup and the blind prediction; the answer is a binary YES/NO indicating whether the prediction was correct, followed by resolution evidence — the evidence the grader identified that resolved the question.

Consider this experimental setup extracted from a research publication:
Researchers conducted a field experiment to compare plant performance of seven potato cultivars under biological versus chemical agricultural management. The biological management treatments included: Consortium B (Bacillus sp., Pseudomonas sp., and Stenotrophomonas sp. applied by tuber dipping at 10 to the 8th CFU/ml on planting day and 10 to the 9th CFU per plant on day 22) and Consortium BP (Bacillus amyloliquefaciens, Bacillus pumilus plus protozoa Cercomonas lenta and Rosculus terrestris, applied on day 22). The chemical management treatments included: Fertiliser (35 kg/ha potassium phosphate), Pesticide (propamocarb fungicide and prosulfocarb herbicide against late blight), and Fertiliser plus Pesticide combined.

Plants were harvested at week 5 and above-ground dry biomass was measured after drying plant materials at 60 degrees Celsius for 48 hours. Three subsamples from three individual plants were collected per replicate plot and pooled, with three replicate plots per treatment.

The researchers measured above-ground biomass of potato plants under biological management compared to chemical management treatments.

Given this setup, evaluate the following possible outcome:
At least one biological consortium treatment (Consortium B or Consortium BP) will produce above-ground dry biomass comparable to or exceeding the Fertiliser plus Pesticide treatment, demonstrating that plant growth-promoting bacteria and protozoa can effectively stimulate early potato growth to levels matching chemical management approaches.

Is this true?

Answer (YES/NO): YES